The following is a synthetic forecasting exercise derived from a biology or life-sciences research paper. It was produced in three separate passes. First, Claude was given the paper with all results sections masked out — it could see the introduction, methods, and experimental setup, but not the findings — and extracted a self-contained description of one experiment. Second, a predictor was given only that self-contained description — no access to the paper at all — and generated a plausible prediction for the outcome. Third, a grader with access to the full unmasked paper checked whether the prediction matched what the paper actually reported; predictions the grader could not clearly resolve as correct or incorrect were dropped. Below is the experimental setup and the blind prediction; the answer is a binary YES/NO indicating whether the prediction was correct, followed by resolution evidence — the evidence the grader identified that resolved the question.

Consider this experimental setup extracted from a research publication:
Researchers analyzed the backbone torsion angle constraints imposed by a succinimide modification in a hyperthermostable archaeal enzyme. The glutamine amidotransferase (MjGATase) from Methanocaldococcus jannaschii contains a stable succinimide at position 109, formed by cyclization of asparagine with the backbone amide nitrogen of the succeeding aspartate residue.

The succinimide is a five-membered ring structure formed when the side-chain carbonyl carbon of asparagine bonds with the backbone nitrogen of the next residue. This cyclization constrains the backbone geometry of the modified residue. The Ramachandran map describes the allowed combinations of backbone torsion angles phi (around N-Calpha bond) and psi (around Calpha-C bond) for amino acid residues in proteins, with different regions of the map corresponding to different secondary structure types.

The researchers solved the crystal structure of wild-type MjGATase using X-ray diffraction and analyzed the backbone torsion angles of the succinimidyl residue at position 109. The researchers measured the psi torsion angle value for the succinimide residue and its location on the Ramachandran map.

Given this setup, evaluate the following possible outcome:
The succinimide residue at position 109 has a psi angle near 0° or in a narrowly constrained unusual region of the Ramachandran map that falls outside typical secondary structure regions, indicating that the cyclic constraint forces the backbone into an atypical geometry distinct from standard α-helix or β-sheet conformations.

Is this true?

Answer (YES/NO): YES